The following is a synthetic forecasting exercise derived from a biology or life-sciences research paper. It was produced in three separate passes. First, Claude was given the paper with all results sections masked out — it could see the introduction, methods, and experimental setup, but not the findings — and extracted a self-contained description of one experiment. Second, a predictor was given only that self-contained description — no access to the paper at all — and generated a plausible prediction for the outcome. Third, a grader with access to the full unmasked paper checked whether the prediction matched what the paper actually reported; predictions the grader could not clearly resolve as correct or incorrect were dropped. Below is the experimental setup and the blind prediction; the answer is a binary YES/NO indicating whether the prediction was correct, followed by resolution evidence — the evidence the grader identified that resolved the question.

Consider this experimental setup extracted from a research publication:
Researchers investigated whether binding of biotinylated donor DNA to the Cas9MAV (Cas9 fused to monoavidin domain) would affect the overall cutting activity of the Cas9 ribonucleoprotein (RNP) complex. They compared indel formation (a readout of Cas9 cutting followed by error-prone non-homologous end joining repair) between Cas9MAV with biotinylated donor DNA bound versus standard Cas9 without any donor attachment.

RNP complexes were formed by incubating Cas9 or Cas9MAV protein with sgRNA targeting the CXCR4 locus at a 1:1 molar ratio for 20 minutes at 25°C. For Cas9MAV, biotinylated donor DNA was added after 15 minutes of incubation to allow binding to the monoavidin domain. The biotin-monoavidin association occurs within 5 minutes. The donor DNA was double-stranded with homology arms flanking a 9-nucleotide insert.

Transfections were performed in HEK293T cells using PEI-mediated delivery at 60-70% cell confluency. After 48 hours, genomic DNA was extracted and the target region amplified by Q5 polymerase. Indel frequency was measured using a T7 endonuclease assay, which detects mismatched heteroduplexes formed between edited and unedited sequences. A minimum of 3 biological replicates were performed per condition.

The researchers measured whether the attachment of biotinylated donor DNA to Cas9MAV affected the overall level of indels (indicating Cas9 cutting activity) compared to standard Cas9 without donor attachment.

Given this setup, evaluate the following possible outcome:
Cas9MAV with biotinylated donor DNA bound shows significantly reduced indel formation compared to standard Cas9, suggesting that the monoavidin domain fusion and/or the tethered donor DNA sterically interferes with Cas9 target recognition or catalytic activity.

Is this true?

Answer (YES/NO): NO